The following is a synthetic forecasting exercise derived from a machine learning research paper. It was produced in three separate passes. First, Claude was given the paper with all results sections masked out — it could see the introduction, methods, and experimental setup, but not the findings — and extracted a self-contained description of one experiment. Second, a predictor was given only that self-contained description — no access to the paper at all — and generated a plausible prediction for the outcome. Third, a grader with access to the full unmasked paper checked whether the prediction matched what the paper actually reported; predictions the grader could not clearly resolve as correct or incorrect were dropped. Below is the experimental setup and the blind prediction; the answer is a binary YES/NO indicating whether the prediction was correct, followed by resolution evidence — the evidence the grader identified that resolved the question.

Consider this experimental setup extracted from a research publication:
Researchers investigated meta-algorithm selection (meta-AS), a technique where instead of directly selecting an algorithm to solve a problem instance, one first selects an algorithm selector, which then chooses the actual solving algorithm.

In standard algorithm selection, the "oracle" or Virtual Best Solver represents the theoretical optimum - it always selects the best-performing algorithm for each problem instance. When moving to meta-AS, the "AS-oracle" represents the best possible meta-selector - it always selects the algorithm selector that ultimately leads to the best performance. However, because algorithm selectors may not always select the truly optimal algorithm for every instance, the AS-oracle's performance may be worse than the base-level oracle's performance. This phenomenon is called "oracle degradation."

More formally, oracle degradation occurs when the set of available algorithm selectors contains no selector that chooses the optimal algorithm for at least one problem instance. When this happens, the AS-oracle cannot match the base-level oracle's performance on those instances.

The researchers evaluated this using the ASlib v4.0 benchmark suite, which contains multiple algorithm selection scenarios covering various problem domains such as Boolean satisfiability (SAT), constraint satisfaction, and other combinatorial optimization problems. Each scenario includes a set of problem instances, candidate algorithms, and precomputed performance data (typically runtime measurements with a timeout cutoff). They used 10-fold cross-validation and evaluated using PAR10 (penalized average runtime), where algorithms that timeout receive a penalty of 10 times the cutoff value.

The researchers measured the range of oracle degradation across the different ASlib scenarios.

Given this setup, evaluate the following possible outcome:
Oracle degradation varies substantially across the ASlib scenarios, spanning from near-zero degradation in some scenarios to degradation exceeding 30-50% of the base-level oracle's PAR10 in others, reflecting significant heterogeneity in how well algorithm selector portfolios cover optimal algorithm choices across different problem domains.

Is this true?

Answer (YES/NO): NO